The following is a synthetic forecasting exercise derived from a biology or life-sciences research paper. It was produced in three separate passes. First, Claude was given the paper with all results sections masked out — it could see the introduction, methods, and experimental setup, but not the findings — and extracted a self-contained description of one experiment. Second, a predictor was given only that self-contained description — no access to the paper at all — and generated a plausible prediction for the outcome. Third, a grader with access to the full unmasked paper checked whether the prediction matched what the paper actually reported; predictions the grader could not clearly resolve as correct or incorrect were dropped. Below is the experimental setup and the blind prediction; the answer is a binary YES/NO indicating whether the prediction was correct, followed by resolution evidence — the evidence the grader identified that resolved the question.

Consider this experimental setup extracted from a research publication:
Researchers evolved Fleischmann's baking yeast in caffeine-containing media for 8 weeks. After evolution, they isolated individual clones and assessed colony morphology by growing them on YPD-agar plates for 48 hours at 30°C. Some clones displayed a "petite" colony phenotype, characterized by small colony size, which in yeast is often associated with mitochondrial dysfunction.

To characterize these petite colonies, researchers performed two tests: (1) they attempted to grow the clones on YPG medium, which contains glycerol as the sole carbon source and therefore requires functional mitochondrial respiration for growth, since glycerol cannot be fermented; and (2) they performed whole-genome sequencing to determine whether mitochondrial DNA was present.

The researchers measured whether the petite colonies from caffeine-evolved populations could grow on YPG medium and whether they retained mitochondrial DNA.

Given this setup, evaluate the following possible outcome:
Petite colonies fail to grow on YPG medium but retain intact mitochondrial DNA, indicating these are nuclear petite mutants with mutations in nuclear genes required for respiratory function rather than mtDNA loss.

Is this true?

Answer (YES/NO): NO